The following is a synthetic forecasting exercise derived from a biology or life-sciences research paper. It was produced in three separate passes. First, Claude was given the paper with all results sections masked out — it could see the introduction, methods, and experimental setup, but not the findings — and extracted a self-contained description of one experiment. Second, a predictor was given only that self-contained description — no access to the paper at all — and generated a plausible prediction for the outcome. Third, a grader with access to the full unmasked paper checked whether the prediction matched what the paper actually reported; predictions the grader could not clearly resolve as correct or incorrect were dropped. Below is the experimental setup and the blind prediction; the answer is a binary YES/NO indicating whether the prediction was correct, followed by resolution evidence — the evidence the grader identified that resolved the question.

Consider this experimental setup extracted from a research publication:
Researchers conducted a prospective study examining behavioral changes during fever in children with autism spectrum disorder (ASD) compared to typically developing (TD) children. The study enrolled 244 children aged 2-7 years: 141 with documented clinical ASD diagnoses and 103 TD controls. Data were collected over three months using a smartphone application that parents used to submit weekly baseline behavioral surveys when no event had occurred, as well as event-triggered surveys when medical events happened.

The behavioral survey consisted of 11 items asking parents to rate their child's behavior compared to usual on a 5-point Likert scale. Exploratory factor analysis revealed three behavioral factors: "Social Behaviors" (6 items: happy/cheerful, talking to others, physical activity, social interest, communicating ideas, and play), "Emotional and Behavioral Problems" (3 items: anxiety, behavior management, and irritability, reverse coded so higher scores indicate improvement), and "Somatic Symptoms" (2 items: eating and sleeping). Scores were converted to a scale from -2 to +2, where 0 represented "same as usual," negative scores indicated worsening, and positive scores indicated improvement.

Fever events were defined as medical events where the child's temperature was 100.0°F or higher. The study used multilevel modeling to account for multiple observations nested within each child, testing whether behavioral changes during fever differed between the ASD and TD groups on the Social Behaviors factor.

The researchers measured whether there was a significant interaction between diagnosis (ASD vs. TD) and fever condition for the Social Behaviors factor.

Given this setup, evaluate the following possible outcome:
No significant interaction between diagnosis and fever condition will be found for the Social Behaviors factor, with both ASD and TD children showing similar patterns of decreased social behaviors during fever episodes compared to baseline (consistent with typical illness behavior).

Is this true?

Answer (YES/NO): NO